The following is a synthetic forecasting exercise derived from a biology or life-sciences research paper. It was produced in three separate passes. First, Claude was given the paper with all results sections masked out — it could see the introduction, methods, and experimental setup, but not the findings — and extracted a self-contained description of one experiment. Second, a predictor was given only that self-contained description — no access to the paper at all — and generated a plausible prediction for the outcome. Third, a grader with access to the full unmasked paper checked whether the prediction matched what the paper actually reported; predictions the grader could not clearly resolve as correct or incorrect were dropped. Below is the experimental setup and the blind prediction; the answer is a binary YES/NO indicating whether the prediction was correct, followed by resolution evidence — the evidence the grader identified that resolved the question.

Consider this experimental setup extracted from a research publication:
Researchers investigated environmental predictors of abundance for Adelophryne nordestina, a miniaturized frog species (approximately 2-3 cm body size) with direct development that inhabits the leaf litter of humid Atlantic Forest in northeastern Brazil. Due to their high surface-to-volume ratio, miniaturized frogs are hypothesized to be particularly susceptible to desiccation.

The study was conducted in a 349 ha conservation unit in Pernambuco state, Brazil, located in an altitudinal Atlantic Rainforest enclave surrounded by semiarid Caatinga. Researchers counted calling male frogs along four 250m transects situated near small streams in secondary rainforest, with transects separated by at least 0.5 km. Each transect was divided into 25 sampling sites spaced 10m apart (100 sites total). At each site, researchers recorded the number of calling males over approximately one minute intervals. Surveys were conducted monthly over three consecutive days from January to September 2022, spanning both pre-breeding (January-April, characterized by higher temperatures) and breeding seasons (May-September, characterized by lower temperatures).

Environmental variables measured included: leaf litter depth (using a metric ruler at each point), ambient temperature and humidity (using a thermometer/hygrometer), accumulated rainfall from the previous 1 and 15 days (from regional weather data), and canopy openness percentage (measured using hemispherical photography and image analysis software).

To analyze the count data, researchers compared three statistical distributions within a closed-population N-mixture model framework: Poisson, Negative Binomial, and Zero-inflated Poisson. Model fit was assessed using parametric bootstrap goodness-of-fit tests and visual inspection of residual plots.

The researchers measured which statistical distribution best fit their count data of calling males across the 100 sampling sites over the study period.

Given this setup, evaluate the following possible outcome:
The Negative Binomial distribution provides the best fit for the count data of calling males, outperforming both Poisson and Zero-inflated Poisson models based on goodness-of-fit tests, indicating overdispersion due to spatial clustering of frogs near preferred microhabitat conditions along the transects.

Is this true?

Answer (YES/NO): YES